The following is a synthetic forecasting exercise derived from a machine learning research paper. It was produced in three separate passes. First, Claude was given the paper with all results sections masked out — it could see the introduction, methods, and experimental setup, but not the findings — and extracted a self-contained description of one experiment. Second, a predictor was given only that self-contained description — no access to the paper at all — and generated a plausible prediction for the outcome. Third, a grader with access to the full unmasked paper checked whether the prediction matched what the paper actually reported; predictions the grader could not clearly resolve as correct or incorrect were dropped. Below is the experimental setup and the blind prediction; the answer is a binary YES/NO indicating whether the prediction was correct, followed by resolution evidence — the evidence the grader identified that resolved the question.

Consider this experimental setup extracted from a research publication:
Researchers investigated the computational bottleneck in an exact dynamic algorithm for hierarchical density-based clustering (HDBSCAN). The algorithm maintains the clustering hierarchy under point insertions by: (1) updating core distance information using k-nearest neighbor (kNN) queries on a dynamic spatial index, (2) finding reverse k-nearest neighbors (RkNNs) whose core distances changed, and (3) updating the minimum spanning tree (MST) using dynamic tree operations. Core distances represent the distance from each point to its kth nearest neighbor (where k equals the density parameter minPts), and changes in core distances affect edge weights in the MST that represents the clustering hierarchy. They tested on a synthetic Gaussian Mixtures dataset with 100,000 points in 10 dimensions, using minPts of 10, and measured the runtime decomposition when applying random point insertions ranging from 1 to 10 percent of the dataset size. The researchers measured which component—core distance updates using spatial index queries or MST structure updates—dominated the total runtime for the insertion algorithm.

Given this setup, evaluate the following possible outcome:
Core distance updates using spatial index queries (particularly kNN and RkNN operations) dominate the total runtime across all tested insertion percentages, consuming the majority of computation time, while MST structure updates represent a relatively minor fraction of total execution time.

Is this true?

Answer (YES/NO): NO